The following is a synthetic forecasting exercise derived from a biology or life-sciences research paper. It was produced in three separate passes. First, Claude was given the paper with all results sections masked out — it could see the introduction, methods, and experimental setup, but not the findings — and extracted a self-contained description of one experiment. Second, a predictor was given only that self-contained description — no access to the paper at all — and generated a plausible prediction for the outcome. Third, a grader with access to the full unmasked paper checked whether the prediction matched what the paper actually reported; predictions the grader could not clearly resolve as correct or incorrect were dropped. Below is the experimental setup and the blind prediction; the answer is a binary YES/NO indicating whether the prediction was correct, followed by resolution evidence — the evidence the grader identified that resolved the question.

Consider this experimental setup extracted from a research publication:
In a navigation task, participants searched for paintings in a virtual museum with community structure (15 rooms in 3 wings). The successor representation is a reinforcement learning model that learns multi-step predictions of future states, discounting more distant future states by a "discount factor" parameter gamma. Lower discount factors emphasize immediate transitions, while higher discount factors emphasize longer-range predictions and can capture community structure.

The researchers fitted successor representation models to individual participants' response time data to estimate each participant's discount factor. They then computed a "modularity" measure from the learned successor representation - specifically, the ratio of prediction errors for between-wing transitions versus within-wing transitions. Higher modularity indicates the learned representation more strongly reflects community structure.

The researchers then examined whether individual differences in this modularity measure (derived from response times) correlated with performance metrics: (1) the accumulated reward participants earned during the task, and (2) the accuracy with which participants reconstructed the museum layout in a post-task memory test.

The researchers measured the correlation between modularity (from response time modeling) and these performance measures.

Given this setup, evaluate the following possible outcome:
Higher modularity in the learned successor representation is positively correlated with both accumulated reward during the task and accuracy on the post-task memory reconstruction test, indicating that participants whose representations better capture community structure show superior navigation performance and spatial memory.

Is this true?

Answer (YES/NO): YES